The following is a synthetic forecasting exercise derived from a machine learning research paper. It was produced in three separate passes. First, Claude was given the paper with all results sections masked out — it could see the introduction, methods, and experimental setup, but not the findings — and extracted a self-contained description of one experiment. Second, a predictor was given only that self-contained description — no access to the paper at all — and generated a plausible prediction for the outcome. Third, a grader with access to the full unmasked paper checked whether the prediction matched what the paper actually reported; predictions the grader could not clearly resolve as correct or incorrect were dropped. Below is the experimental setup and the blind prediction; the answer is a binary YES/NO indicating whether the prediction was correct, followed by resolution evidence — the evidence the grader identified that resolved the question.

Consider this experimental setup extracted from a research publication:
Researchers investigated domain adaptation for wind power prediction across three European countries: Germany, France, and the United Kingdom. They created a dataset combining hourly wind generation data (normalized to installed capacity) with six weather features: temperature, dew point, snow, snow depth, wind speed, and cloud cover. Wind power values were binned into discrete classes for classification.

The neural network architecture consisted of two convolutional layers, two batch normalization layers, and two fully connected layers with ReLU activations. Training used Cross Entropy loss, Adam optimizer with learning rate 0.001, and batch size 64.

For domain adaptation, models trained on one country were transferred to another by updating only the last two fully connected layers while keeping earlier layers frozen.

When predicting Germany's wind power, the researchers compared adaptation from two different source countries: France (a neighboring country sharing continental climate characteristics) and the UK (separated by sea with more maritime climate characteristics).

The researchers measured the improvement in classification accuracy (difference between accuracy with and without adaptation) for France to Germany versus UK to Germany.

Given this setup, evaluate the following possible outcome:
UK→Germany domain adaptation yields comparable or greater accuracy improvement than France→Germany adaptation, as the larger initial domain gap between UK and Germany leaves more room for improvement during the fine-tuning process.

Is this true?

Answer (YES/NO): YES